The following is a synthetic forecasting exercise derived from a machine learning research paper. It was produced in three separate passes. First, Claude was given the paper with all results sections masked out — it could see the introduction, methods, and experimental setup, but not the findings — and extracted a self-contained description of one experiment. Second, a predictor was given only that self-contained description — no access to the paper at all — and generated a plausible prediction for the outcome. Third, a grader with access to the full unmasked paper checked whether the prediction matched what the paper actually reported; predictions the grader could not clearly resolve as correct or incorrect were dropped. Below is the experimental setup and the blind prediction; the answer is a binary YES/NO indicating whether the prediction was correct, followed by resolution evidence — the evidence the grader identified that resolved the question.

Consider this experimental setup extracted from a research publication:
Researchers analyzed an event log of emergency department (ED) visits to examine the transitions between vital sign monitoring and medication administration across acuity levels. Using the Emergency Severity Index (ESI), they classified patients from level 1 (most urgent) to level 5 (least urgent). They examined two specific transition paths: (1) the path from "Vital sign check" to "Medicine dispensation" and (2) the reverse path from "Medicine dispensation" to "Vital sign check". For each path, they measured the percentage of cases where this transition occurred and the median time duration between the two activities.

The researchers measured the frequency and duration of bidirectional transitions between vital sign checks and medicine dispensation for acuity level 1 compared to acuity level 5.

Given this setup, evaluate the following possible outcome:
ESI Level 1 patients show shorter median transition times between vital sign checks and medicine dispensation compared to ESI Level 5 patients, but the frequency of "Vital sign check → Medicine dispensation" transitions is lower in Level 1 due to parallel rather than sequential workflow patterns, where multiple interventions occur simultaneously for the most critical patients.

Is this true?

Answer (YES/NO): NO